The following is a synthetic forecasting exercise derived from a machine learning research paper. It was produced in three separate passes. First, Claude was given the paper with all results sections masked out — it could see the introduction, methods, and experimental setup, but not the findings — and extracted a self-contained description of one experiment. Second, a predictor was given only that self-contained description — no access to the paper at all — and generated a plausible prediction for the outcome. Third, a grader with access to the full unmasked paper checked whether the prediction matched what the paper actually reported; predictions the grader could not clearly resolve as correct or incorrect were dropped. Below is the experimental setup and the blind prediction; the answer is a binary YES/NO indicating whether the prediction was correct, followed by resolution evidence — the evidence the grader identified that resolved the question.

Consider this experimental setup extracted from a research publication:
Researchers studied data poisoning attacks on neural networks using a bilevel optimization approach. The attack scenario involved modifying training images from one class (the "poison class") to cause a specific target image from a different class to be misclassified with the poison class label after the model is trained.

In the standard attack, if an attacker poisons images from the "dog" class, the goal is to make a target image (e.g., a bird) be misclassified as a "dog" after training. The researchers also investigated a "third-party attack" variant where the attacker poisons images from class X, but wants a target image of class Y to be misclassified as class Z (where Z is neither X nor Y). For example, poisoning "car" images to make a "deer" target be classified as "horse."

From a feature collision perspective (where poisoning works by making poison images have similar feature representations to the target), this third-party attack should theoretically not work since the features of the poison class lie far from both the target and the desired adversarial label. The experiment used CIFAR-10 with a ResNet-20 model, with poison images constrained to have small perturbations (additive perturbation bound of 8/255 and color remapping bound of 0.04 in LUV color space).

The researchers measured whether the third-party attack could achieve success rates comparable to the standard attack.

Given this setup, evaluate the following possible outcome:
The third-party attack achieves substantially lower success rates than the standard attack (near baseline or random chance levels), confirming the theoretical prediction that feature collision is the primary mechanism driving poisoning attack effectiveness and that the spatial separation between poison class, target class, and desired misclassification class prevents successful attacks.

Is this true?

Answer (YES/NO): NO